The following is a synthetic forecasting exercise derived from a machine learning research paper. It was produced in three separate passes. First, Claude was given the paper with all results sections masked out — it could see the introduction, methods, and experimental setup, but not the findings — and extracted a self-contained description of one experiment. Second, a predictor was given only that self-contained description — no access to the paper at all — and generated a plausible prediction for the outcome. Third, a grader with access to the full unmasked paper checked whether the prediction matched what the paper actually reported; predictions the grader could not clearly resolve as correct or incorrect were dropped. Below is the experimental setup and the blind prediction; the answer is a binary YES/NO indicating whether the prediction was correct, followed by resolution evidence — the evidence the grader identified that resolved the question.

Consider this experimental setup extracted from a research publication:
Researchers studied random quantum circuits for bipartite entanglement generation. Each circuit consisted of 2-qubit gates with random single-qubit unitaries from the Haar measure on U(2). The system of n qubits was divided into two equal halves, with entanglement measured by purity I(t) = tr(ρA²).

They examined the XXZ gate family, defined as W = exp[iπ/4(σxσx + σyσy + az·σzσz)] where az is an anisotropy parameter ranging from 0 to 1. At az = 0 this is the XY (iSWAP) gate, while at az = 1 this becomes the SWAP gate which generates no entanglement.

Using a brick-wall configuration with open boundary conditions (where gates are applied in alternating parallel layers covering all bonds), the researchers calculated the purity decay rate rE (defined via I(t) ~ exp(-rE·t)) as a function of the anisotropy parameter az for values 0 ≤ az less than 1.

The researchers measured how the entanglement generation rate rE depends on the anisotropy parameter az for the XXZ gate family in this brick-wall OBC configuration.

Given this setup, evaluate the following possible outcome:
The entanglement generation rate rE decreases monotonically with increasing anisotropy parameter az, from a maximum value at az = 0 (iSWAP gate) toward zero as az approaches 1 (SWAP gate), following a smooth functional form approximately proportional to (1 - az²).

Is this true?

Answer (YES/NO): NO